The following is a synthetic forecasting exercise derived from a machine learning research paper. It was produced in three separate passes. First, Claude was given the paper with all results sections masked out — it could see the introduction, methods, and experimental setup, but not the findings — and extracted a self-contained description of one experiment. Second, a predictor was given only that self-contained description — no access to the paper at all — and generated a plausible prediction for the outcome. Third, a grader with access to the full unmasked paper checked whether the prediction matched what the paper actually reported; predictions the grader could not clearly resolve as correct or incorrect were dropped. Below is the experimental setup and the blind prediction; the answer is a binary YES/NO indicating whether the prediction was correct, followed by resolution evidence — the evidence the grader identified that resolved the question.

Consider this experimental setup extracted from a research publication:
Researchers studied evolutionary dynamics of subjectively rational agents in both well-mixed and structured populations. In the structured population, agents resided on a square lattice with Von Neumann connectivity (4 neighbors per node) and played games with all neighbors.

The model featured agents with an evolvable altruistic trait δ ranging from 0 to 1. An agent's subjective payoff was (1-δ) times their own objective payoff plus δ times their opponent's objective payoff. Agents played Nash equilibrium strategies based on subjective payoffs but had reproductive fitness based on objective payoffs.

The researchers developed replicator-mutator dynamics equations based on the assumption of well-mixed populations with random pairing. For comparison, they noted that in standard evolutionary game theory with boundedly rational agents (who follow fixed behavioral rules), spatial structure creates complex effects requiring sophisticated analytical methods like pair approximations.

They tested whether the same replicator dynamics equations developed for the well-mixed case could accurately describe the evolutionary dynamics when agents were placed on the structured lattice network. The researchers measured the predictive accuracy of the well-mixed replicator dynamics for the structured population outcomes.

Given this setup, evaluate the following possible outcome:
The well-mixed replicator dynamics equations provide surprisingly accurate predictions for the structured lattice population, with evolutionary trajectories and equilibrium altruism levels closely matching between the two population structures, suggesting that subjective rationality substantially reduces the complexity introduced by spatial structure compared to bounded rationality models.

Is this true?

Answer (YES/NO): YES